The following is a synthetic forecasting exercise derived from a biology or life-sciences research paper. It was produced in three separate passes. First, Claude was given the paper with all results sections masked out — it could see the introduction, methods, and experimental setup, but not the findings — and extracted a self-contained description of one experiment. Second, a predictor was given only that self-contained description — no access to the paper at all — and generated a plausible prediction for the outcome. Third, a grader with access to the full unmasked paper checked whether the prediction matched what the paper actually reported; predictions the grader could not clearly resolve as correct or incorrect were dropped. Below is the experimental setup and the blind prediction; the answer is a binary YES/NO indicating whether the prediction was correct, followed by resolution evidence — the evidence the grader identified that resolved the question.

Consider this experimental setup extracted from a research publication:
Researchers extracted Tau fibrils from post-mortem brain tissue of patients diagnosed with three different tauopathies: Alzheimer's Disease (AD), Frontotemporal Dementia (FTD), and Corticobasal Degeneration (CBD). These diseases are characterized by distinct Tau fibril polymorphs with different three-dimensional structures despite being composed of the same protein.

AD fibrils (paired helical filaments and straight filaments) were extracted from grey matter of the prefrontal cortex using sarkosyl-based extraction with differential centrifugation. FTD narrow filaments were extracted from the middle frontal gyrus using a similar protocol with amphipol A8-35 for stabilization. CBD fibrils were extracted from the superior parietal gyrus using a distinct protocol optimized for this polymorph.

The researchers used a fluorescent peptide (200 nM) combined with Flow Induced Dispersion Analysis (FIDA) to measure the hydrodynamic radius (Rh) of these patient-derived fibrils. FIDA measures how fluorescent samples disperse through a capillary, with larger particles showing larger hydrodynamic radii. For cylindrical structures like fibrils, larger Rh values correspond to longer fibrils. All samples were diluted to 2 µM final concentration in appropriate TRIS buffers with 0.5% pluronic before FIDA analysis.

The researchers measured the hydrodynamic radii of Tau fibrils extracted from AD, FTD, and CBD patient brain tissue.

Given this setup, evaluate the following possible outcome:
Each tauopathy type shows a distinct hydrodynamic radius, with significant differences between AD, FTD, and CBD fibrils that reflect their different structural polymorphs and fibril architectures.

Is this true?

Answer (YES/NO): YES